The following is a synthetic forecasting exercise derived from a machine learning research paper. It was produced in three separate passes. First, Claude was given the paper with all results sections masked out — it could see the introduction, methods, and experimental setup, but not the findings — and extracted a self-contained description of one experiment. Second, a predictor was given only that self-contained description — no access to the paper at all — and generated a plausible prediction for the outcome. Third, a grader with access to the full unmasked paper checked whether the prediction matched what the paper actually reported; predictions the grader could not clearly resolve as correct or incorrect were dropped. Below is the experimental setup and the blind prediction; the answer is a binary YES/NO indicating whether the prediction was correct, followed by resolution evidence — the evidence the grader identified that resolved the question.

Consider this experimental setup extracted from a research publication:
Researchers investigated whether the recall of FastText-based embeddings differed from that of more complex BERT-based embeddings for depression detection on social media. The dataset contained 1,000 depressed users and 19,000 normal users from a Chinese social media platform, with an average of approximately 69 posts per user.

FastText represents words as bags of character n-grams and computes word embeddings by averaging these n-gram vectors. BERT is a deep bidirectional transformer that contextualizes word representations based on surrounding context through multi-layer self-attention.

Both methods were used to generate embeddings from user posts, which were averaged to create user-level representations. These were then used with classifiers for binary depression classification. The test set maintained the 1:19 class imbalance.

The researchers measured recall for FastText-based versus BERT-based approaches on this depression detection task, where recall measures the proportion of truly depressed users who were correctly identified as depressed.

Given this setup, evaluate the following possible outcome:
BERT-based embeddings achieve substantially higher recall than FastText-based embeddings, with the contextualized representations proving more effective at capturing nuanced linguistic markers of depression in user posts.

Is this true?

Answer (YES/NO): NO